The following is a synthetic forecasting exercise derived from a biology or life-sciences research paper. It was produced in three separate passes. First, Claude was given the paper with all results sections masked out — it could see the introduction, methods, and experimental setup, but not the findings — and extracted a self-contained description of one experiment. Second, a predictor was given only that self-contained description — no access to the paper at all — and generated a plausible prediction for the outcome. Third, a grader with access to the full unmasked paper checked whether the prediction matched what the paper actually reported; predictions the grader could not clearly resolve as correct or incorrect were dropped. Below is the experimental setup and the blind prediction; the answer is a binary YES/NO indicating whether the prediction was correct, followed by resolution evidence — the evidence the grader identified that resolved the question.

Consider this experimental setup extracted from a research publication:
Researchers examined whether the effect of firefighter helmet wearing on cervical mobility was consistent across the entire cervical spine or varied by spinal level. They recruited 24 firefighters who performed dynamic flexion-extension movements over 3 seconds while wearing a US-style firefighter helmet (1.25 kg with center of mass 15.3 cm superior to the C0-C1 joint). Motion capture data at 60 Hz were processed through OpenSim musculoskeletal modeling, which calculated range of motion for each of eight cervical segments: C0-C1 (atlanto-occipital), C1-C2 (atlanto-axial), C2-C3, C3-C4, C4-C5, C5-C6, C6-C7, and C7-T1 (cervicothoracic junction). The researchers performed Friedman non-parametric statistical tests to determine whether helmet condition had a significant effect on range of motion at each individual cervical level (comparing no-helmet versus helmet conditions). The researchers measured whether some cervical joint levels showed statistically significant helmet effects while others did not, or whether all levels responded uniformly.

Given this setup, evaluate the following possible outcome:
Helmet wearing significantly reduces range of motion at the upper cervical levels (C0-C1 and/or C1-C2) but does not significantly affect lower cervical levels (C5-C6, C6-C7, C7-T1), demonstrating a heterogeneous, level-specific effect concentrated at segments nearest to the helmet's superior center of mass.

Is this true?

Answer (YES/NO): NO